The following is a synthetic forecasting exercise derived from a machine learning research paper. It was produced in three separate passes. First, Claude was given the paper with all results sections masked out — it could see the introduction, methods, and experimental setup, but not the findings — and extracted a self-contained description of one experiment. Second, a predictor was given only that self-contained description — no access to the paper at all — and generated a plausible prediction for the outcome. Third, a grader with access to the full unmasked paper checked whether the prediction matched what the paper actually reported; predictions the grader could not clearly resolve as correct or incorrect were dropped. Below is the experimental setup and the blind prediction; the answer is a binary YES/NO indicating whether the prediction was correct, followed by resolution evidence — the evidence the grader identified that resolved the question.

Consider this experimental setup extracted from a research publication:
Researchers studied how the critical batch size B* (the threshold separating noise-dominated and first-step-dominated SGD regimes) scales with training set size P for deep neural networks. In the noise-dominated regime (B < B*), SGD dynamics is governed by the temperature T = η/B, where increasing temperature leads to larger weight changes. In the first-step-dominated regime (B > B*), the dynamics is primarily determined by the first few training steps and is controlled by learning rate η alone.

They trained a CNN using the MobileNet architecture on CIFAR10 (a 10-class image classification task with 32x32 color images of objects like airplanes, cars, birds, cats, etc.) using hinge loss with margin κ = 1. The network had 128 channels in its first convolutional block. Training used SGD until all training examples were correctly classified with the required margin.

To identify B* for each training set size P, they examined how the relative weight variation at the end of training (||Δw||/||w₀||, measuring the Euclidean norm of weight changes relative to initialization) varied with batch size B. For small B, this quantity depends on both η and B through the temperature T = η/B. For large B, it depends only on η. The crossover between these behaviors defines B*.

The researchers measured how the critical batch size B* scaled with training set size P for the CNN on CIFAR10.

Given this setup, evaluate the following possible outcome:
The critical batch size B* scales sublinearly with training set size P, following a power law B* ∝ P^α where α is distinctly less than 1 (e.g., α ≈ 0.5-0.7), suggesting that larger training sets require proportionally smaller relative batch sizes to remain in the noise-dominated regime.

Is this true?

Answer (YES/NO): YES